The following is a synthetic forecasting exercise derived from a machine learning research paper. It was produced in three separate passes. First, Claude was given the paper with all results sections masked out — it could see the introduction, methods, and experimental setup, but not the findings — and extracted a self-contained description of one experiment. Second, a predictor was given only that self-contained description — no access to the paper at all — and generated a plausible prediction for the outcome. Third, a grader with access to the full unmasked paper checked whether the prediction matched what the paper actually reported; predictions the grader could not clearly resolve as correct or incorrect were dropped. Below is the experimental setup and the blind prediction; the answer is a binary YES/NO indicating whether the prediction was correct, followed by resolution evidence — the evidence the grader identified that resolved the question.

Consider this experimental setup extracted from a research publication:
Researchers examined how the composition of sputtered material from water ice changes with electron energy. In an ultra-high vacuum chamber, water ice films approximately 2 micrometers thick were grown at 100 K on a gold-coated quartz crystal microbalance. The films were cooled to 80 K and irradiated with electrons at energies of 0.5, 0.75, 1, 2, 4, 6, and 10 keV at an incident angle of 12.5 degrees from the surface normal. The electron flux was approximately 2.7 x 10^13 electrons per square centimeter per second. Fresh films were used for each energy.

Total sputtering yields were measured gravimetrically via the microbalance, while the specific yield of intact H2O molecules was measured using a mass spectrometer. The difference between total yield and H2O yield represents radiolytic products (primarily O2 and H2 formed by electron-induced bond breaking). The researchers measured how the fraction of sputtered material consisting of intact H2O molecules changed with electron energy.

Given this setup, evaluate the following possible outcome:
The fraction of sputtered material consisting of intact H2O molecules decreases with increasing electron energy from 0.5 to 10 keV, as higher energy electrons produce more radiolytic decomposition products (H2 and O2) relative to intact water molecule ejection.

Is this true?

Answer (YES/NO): YES